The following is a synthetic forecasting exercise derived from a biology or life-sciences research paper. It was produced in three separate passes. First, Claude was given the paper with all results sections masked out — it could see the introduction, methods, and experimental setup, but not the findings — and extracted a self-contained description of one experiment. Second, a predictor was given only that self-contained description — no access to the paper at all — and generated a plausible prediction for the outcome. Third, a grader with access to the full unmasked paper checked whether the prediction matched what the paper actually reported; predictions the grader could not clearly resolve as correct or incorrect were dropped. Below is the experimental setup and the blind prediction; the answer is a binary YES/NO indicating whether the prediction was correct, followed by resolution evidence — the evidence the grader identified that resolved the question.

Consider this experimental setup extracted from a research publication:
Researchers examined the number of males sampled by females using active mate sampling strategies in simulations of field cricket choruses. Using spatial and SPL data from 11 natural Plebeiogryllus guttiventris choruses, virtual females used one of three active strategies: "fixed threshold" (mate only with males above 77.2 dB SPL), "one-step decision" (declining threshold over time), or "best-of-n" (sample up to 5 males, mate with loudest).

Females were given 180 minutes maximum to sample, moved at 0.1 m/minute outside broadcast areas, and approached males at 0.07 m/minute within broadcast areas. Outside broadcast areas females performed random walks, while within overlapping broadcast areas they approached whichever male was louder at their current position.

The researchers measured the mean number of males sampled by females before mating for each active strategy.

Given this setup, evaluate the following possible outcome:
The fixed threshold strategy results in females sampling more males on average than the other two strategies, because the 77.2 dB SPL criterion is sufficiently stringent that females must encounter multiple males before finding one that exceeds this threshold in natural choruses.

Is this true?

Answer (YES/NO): NO